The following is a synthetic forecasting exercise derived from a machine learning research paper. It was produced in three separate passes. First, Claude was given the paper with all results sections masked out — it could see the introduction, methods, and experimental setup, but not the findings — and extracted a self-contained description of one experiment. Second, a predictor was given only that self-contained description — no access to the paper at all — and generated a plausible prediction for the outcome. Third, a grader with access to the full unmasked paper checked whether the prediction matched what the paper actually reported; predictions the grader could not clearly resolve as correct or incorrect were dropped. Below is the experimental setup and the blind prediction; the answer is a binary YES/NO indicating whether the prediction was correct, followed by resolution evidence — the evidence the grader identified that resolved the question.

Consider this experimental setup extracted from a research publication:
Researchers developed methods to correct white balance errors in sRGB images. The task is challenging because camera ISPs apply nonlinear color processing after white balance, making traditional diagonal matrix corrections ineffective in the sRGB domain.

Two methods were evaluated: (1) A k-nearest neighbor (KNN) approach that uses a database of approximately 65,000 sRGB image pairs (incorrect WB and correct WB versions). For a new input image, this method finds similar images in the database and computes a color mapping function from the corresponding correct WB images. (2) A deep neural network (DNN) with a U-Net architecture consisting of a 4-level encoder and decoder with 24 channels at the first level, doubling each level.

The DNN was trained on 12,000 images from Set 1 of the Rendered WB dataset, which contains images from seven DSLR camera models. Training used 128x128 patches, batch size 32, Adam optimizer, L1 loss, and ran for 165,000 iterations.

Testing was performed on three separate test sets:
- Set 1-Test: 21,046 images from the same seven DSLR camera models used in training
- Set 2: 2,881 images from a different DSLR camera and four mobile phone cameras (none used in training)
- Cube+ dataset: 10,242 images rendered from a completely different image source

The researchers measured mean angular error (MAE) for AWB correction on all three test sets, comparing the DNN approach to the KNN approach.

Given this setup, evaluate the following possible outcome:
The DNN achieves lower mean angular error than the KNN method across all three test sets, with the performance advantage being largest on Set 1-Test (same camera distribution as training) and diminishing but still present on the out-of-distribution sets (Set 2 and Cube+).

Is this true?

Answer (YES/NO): NO